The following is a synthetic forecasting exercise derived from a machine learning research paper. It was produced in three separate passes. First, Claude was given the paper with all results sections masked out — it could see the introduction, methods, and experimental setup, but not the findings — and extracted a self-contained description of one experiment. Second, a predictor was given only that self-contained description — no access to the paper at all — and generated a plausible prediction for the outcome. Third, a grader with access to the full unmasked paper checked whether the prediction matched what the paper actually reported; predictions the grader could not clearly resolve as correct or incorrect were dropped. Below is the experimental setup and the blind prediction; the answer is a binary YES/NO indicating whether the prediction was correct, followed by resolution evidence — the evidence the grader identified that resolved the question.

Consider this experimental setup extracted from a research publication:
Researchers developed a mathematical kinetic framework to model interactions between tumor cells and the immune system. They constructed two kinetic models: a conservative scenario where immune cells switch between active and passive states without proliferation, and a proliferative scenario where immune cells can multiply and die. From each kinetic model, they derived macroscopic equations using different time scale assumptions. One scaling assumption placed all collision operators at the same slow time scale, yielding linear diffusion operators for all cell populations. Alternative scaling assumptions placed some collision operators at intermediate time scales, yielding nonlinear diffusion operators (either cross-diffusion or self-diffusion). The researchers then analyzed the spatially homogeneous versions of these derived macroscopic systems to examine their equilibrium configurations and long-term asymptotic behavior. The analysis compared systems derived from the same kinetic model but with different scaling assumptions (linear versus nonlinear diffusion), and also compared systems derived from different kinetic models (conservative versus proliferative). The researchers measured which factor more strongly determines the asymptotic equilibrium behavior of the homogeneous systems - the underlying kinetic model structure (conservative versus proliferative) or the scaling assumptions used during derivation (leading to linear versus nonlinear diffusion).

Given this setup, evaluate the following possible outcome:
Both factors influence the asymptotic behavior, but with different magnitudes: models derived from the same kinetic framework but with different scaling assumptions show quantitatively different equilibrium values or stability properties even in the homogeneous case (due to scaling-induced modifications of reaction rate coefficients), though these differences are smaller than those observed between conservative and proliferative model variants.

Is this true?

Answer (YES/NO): NO